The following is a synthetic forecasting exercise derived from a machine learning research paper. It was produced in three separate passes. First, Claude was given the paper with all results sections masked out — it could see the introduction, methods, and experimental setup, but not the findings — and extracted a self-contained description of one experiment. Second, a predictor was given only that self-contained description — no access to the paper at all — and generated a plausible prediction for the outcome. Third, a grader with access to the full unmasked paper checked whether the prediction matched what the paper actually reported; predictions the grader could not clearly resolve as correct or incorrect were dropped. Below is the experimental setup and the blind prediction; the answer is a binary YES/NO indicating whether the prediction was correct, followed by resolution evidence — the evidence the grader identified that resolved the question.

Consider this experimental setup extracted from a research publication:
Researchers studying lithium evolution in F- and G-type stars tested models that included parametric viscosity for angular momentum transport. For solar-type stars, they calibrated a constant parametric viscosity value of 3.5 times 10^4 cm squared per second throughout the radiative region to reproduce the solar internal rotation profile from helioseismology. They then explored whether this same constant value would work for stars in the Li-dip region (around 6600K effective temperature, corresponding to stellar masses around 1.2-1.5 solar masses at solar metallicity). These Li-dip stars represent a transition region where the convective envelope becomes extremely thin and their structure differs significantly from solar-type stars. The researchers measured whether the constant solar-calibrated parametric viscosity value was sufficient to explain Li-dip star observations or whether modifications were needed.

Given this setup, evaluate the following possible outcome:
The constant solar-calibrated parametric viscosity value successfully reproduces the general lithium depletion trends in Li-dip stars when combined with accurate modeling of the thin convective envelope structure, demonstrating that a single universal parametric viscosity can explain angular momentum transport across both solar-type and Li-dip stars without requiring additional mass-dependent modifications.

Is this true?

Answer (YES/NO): NO